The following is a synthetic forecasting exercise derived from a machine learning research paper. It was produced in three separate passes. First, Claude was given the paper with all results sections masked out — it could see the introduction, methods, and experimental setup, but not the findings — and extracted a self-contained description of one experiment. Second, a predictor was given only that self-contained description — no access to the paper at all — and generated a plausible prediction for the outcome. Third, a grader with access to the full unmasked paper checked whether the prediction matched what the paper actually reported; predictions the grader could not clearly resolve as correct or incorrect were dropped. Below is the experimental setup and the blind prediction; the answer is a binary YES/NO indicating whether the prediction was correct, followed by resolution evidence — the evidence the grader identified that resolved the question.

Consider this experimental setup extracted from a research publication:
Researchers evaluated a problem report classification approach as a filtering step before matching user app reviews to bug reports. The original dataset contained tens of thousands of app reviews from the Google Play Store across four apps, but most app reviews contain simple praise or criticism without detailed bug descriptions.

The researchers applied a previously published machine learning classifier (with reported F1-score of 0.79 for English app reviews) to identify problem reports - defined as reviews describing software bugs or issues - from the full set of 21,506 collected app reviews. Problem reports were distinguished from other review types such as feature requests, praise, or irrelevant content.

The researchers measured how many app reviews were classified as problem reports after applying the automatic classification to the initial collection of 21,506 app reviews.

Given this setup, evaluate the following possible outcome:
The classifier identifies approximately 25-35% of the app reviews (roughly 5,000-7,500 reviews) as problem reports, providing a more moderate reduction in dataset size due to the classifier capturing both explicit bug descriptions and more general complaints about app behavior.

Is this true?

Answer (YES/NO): NO